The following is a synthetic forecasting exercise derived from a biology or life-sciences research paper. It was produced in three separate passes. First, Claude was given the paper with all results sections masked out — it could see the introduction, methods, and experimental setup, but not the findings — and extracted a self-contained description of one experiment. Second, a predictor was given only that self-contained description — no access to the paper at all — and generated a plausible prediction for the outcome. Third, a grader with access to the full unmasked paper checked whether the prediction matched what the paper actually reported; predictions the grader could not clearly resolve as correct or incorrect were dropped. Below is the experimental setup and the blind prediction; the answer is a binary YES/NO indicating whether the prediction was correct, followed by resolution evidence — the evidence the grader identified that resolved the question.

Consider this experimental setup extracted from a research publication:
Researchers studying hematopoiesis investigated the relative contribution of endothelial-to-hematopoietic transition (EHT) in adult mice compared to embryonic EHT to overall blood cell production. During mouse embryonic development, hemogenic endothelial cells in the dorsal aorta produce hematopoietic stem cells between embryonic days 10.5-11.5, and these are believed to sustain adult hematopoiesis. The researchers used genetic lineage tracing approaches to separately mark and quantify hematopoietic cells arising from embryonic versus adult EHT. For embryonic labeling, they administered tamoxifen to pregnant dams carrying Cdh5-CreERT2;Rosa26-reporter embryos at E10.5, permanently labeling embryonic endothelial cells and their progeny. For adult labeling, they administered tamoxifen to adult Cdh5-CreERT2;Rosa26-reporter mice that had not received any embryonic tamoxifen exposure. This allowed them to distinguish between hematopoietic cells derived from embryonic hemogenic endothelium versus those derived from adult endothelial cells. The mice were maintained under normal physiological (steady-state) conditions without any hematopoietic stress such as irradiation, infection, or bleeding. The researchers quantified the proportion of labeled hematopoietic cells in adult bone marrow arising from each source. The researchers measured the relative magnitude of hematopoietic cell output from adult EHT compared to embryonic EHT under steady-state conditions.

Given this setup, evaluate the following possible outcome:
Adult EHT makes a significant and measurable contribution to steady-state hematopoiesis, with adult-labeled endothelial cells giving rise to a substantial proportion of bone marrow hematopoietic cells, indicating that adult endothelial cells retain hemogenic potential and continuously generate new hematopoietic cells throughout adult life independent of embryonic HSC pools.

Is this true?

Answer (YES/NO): NO